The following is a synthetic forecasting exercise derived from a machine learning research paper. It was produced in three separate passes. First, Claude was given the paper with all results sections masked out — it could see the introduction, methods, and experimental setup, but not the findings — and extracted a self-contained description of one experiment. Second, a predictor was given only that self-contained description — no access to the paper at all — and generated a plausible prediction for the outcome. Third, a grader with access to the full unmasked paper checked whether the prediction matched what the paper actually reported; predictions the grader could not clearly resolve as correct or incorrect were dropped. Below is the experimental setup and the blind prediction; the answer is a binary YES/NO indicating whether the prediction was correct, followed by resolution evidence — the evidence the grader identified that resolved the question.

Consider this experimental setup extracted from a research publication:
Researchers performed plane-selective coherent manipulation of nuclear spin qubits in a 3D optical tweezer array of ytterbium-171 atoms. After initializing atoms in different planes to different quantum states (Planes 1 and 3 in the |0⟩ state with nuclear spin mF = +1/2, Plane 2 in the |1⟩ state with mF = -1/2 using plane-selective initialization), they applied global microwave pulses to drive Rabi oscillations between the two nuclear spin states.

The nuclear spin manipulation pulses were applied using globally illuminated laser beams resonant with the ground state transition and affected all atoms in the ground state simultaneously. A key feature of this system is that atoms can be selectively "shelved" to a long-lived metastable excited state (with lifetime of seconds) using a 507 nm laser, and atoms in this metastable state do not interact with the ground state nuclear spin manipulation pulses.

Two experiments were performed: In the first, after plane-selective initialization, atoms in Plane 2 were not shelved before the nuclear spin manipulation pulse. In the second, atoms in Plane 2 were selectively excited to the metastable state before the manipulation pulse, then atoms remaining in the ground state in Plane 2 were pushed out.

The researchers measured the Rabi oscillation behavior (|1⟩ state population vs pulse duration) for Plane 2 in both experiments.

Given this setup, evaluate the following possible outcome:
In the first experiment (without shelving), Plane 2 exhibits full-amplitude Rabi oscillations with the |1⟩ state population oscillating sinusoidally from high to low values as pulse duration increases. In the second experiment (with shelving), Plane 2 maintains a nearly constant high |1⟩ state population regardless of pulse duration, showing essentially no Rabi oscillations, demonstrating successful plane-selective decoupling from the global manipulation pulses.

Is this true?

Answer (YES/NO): NO